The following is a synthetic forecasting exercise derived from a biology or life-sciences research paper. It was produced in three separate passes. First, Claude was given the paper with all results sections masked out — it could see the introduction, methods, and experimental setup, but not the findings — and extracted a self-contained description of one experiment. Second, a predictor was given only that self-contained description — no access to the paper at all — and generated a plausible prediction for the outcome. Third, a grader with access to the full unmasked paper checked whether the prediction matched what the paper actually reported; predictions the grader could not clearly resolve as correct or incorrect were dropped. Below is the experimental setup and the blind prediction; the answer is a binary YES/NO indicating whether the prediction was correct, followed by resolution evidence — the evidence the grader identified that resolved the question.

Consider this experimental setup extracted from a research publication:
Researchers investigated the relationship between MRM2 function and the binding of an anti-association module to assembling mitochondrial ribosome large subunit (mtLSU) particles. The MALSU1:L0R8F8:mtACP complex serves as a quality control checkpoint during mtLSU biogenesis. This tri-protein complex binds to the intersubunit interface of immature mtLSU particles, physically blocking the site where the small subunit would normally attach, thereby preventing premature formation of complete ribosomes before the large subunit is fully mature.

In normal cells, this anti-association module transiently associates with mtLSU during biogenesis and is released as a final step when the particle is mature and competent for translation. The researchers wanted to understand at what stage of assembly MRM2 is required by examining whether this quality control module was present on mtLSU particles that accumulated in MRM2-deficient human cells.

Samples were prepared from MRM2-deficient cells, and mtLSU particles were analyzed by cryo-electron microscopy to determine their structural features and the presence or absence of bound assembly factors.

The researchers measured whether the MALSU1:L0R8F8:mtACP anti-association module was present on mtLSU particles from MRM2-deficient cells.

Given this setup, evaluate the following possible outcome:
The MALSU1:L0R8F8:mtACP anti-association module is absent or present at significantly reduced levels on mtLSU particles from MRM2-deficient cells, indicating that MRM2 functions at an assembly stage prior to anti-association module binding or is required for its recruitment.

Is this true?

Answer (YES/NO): NO